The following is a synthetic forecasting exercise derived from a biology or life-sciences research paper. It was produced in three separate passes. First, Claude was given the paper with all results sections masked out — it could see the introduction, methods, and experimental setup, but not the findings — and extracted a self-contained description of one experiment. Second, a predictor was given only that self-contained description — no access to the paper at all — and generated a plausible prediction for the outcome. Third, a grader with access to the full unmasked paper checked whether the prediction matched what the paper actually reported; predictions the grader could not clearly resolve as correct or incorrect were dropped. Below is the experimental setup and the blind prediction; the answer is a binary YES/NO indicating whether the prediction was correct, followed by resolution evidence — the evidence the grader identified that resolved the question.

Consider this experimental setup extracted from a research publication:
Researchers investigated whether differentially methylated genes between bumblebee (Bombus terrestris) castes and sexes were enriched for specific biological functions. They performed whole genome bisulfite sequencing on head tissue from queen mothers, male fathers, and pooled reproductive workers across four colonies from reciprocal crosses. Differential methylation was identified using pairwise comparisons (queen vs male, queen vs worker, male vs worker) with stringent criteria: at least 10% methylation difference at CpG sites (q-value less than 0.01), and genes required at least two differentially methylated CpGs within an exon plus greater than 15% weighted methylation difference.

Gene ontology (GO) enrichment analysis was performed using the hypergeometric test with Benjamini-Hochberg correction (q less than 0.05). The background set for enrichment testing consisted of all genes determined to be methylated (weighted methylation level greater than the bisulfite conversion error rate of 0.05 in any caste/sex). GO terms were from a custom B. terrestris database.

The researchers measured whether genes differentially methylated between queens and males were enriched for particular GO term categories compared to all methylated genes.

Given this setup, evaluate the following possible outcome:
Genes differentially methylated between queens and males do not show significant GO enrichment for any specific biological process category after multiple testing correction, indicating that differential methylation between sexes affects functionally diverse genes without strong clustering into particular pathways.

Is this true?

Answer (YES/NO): NO